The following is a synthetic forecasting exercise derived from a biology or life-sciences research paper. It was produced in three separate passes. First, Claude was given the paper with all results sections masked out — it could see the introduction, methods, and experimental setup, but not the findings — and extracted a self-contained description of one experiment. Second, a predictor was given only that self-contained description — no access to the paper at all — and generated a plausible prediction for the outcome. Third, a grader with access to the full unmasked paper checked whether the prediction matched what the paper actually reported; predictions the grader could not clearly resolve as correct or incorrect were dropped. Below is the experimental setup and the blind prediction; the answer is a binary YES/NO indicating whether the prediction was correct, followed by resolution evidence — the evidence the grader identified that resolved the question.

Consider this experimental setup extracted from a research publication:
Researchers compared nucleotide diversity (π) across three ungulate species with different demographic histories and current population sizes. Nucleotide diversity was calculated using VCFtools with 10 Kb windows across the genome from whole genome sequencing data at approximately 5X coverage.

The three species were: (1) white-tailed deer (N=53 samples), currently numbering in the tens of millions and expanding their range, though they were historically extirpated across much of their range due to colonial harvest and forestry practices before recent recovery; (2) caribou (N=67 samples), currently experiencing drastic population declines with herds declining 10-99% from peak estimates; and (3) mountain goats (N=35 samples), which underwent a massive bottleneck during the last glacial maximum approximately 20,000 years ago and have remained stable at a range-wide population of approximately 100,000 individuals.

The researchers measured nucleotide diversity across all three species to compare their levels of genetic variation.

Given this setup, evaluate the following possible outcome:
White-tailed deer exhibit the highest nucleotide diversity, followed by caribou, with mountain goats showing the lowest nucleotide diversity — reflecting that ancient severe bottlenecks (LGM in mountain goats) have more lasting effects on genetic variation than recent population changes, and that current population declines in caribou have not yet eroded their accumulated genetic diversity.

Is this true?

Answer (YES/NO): YES